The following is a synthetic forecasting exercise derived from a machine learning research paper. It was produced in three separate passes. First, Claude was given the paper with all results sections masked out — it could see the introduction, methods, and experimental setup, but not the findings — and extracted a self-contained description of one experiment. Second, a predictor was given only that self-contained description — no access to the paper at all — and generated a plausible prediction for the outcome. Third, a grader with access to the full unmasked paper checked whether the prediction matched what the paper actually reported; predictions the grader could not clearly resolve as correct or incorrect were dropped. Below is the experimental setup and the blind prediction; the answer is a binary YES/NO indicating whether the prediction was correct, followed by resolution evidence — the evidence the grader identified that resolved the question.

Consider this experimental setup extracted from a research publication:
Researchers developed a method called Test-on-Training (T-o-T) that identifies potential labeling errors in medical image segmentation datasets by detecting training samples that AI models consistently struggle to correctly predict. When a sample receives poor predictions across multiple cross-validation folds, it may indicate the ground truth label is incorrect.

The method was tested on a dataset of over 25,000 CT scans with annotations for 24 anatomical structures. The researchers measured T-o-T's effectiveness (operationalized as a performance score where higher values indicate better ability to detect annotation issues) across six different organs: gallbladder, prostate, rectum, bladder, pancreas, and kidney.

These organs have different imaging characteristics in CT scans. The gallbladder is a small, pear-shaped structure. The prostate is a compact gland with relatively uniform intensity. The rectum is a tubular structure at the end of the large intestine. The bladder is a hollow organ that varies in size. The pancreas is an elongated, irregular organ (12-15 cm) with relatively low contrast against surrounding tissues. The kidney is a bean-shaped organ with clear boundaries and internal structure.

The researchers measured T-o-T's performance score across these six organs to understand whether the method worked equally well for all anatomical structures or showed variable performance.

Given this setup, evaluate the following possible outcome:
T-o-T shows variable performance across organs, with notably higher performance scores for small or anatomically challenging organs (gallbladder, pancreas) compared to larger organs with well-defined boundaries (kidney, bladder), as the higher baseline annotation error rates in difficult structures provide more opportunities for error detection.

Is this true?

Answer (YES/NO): NO